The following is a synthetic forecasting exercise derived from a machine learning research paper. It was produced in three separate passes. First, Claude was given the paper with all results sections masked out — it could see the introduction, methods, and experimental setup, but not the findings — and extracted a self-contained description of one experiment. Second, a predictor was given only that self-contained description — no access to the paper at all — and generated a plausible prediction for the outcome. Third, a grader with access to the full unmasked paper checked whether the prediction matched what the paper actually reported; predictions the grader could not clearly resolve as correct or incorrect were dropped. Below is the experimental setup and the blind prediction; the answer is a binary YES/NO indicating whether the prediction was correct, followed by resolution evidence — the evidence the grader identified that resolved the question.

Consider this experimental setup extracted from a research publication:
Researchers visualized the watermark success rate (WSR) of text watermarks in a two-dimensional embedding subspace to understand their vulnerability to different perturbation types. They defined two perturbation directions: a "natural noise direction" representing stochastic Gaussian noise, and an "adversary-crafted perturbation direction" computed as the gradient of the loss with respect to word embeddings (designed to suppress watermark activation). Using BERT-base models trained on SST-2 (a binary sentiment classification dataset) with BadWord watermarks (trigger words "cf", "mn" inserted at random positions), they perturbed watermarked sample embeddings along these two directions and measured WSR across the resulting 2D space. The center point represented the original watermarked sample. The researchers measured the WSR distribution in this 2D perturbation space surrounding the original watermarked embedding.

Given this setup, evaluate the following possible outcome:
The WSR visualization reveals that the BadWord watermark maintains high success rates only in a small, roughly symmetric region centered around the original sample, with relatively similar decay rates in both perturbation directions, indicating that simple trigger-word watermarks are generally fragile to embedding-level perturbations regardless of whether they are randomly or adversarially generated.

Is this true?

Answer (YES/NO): NO